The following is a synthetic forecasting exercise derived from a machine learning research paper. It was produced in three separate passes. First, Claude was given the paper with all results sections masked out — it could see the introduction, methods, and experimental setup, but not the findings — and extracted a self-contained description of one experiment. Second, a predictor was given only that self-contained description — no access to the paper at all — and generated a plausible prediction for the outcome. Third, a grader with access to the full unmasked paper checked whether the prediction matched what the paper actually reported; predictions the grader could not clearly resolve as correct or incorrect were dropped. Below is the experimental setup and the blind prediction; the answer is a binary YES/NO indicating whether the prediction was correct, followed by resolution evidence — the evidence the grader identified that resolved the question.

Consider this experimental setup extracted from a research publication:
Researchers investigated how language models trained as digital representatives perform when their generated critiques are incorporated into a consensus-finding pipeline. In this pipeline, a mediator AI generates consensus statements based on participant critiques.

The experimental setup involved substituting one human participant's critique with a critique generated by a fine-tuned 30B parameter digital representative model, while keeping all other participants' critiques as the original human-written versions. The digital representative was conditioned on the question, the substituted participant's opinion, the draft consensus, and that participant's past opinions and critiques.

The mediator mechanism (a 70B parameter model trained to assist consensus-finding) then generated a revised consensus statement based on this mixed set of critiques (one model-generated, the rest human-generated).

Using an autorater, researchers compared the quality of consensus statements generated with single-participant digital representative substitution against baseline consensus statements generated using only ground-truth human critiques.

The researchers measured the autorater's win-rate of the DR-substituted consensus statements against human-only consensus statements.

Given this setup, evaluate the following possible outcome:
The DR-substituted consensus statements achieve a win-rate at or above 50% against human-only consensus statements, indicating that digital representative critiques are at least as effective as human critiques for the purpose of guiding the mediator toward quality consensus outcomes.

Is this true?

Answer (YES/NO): NO